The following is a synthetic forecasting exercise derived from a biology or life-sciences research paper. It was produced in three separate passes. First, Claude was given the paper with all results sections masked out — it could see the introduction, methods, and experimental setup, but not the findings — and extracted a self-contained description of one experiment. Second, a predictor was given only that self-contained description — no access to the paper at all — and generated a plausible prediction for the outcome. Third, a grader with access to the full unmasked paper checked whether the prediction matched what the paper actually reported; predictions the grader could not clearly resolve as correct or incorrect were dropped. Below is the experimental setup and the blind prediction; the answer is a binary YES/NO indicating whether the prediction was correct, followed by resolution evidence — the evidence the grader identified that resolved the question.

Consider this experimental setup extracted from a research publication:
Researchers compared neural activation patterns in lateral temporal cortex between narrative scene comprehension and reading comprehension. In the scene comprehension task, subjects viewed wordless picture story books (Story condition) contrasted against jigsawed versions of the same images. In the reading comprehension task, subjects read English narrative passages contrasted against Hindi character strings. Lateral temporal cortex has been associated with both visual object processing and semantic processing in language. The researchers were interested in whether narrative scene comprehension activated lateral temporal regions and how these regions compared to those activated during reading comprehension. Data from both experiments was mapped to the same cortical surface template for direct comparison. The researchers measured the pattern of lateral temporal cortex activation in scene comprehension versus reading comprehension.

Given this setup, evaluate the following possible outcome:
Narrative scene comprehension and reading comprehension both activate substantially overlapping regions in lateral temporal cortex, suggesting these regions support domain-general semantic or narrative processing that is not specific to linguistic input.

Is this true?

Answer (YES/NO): NO